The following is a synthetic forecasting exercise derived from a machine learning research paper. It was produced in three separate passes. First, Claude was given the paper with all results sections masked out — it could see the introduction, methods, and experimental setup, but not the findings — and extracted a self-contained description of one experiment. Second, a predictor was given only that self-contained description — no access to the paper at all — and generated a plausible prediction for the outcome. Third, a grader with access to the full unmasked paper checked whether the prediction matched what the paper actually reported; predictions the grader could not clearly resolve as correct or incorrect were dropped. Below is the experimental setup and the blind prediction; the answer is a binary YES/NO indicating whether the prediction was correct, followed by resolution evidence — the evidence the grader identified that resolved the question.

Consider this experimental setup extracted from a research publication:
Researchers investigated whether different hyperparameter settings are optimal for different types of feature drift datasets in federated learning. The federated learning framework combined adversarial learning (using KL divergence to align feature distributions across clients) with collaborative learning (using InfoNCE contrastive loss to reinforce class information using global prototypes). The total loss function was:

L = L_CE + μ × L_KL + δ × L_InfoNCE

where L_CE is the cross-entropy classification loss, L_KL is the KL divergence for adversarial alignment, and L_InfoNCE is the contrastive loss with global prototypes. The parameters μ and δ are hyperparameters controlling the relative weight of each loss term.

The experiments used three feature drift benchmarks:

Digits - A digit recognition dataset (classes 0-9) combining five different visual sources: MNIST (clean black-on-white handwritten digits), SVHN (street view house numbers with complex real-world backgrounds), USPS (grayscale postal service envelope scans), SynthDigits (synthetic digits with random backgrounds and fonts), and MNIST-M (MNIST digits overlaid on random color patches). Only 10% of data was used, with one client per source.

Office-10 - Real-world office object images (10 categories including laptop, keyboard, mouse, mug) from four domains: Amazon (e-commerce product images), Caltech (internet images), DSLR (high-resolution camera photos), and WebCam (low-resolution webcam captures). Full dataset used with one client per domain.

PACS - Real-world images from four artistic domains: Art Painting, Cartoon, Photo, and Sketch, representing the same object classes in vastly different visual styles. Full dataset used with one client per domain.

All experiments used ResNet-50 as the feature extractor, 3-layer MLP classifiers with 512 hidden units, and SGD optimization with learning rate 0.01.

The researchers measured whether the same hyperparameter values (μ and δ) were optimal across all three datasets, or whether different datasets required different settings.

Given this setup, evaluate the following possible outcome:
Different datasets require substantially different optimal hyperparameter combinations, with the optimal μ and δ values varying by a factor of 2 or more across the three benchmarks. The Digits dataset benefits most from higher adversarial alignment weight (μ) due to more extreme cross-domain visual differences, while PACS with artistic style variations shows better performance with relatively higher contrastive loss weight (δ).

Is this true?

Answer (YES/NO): NO